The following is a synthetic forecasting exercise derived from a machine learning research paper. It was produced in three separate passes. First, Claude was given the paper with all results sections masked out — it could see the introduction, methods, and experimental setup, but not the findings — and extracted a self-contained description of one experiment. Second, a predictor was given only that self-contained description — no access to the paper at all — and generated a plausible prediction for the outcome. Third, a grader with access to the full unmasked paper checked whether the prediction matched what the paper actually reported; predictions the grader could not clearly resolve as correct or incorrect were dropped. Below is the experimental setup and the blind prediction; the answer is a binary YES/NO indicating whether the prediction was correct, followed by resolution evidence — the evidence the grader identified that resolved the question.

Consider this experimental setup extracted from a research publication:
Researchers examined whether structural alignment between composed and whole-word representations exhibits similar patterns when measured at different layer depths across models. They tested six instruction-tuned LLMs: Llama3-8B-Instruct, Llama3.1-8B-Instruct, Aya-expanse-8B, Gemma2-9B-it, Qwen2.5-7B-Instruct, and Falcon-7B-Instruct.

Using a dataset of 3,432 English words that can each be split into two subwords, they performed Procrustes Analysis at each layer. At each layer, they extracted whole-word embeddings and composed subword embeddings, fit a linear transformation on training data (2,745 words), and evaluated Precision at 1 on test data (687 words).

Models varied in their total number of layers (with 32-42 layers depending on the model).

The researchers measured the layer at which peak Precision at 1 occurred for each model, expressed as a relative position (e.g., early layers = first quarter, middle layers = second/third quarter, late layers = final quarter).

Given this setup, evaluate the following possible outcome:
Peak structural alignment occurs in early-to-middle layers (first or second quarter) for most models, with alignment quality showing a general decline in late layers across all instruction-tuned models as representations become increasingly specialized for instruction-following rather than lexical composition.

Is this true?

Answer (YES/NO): NO